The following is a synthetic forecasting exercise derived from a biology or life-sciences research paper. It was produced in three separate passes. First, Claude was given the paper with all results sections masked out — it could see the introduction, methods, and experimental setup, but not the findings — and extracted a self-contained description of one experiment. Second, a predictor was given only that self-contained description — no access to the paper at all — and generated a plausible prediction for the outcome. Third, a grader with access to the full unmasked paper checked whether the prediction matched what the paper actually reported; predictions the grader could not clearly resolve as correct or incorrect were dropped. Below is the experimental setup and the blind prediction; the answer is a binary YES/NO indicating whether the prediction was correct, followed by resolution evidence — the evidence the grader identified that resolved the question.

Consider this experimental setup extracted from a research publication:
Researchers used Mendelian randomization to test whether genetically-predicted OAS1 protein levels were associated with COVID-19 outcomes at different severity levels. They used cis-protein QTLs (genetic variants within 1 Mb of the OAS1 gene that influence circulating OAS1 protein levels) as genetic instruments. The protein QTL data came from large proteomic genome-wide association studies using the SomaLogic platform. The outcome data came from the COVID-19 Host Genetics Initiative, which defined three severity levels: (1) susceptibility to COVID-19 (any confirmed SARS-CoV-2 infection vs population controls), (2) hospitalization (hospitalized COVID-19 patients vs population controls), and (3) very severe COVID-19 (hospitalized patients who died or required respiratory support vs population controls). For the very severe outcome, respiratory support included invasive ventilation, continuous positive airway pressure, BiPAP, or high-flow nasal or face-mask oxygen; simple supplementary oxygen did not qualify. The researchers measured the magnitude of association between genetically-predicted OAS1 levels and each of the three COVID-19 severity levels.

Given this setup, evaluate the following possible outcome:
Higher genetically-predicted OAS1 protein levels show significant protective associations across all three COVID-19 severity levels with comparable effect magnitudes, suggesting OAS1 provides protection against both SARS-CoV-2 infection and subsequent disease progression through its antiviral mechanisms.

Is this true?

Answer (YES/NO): NO